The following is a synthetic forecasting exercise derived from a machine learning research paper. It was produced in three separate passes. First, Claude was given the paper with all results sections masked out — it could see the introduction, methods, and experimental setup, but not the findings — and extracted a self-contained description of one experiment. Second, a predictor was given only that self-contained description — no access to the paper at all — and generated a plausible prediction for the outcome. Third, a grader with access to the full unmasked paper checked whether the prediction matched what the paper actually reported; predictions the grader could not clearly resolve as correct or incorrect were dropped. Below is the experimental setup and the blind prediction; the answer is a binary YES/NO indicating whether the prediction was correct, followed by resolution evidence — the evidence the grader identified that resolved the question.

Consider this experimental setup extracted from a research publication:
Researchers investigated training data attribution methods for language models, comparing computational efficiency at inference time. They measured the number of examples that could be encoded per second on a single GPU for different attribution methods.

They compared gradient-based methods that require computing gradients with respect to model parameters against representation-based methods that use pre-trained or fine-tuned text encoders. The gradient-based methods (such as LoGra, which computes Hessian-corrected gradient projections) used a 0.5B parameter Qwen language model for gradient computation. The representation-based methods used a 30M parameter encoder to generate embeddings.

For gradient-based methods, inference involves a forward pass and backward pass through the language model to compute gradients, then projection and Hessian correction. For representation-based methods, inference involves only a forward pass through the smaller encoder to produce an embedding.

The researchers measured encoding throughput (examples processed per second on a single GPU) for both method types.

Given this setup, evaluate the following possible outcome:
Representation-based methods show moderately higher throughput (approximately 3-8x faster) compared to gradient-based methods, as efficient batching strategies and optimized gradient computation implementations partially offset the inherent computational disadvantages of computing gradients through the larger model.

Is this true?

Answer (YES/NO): NO